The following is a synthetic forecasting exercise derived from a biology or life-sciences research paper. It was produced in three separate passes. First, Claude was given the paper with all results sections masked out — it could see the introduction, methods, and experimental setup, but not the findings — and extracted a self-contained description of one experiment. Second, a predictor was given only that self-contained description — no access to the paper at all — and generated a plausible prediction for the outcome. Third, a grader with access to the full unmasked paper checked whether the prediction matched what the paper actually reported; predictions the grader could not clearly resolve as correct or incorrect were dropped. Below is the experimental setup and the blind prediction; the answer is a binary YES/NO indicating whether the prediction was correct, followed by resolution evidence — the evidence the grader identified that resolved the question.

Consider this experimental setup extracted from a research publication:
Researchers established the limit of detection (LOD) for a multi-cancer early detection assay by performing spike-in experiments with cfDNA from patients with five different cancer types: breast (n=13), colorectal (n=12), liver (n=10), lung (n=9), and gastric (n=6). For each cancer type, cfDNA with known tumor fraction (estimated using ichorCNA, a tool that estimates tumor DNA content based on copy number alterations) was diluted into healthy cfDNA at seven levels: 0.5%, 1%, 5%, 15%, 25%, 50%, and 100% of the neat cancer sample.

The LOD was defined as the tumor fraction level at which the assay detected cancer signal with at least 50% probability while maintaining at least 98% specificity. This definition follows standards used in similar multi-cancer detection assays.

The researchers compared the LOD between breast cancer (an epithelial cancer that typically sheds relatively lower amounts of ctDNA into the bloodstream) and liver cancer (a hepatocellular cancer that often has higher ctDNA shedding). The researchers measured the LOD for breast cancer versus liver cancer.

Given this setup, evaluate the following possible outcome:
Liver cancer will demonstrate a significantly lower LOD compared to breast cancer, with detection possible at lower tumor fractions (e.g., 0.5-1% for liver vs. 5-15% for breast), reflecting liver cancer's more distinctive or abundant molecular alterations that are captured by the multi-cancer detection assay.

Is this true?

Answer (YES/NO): NO